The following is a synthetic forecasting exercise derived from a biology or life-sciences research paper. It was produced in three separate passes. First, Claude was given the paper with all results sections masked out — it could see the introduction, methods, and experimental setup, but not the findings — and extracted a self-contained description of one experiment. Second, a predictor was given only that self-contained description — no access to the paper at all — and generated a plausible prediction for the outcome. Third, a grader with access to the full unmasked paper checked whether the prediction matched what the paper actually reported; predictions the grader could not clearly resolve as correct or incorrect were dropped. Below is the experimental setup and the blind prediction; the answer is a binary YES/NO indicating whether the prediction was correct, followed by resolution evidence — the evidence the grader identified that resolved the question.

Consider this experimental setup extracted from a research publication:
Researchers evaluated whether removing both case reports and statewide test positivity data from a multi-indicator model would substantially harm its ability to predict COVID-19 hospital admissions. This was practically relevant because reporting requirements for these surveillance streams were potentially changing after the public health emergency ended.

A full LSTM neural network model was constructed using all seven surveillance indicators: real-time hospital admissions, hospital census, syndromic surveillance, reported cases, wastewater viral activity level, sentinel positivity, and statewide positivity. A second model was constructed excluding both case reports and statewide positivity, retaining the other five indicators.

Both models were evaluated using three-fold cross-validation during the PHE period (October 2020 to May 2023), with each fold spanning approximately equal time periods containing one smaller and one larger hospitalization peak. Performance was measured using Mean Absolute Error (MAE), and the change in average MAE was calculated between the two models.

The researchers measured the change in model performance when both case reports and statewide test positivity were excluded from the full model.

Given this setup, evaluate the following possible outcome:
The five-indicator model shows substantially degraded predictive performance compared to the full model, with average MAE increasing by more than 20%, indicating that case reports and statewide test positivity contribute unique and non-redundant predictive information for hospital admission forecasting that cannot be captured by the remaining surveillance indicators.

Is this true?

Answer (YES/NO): NO